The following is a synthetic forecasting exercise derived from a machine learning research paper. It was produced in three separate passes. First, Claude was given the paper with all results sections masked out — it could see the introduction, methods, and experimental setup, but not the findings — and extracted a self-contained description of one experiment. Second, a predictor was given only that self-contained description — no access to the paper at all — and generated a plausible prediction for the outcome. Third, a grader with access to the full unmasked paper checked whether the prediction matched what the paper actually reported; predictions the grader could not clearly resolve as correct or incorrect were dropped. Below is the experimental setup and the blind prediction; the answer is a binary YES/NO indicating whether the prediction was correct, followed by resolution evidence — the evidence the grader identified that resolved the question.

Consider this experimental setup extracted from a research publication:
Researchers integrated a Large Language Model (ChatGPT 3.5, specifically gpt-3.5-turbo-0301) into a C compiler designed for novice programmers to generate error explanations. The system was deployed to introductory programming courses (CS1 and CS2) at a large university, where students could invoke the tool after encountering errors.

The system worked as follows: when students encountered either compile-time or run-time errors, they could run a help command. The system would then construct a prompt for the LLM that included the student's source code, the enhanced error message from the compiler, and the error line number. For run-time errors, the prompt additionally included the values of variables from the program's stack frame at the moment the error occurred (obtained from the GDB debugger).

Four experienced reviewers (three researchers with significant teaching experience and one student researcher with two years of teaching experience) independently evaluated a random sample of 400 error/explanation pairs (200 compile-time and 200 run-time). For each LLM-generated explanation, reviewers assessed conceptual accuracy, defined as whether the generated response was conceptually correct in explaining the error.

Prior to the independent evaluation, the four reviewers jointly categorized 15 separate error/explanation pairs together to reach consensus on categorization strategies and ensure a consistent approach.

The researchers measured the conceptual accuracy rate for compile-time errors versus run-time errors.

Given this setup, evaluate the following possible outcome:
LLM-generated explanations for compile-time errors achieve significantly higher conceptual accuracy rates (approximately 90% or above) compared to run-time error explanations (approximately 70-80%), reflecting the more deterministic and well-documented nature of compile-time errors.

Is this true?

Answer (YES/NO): YES